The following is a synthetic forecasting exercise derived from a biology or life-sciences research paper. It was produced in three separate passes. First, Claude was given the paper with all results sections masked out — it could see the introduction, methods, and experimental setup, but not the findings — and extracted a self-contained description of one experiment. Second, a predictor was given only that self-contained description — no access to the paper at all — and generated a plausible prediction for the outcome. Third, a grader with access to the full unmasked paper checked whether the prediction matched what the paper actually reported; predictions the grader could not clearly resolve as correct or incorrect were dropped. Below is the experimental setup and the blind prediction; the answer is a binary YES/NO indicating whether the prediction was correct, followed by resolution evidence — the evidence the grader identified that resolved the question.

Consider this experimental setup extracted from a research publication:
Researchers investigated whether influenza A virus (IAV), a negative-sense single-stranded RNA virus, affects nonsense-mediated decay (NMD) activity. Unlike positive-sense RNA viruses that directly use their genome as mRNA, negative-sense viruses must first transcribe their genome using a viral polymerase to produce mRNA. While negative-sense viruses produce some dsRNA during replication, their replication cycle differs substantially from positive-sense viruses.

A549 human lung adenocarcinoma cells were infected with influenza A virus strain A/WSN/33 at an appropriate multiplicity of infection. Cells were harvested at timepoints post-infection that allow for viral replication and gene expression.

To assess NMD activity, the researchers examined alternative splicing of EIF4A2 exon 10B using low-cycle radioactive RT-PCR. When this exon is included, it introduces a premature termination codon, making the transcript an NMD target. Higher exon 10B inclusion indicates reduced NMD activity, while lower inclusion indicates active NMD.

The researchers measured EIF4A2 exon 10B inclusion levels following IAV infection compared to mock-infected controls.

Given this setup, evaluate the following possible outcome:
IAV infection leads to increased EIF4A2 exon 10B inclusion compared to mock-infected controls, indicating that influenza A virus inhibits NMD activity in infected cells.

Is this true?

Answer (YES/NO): YES